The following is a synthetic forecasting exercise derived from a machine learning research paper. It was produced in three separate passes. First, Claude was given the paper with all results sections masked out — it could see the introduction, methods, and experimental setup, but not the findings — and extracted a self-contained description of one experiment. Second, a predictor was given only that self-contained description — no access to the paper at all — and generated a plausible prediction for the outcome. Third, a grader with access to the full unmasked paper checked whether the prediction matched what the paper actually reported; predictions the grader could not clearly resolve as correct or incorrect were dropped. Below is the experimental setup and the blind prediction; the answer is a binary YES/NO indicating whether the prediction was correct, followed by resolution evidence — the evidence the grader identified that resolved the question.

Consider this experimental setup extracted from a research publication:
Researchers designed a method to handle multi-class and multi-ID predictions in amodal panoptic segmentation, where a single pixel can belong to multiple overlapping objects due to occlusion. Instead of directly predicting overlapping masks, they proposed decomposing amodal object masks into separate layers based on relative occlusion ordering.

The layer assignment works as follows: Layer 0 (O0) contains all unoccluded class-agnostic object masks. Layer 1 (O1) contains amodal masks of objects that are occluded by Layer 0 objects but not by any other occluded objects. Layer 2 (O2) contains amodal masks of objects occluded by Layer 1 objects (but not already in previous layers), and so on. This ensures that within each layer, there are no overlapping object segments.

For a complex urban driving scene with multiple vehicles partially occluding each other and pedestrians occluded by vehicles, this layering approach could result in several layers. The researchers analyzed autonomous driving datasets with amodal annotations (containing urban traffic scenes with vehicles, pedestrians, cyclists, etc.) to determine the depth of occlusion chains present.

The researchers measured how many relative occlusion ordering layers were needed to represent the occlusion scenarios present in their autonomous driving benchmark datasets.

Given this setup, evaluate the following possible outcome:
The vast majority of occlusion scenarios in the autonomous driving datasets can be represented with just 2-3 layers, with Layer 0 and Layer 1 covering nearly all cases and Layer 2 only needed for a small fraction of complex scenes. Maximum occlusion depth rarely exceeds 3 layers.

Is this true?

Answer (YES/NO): NO